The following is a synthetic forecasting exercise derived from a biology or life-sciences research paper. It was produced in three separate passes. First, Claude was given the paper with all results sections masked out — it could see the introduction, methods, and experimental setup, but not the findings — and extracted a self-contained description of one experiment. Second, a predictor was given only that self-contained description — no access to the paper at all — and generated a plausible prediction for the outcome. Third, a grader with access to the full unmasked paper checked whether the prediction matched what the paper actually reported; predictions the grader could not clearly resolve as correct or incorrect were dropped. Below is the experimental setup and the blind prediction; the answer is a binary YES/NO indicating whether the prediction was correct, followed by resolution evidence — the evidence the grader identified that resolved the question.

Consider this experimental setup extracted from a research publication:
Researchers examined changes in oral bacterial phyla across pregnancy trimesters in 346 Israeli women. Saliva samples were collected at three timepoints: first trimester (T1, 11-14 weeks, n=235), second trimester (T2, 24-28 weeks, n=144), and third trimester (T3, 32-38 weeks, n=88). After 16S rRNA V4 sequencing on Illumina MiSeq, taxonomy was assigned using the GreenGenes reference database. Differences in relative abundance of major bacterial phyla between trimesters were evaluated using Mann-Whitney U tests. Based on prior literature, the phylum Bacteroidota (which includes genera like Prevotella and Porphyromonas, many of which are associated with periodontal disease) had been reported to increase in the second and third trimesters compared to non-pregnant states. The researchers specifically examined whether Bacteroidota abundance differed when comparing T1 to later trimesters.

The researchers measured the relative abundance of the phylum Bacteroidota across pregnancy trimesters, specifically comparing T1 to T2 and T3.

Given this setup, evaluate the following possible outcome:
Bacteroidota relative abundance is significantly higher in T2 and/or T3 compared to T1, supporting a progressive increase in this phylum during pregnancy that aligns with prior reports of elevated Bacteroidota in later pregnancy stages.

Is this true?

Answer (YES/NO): NO